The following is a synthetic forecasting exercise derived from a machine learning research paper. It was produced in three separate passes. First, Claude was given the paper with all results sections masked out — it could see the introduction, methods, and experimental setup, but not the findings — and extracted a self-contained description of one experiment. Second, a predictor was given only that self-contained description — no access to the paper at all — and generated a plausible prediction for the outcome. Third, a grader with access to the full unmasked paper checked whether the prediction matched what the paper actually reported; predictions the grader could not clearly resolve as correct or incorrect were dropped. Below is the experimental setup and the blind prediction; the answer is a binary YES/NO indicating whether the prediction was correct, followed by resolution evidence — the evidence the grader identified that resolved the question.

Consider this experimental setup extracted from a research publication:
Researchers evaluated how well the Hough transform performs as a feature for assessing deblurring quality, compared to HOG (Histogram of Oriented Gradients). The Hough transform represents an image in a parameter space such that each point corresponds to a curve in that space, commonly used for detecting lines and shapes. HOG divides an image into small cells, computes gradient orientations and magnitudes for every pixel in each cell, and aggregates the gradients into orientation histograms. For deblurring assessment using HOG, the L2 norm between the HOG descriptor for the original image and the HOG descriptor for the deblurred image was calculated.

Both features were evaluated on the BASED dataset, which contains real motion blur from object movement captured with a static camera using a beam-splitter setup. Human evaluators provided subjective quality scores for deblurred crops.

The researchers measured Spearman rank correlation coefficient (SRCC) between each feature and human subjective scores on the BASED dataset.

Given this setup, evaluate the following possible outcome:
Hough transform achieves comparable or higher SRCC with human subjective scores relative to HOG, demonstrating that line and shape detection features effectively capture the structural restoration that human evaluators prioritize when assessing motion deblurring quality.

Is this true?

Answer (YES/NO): NO